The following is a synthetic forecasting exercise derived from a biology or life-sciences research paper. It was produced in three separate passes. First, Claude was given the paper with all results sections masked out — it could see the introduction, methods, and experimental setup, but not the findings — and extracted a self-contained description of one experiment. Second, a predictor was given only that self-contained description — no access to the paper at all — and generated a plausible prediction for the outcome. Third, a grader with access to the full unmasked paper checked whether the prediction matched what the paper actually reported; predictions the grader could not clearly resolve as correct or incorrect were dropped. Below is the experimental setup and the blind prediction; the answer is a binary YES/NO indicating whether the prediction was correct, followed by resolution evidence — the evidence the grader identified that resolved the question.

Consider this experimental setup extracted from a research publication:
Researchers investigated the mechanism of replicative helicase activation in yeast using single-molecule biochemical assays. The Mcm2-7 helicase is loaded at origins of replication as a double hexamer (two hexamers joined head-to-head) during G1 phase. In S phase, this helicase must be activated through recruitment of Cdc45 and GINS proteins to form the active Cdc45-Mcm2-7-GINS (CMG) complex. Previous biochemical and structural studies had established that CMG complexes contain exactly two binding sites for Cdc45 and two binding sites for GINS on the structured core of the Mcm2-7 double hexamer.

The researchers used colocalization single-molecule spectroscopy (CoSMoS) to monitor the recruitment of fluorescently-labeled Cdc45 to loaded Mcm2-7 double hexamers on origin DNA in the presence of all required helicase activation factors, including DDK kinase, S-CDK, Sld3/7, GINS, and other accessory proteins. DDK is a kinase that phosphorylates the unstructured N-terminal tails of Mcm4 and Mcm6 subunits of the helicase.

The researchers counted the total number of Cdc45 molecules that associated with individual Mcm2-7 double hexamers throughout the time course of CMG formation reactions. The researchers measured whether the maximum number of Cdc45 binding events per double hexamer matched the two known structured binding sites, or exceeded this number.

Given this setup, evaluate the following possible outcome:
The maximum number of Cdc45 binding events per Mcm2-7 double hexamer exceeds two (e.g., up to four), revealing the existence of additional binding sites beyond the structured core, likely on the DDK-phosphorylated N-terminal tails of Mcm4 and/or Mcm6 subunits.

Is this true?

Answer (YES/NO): YES